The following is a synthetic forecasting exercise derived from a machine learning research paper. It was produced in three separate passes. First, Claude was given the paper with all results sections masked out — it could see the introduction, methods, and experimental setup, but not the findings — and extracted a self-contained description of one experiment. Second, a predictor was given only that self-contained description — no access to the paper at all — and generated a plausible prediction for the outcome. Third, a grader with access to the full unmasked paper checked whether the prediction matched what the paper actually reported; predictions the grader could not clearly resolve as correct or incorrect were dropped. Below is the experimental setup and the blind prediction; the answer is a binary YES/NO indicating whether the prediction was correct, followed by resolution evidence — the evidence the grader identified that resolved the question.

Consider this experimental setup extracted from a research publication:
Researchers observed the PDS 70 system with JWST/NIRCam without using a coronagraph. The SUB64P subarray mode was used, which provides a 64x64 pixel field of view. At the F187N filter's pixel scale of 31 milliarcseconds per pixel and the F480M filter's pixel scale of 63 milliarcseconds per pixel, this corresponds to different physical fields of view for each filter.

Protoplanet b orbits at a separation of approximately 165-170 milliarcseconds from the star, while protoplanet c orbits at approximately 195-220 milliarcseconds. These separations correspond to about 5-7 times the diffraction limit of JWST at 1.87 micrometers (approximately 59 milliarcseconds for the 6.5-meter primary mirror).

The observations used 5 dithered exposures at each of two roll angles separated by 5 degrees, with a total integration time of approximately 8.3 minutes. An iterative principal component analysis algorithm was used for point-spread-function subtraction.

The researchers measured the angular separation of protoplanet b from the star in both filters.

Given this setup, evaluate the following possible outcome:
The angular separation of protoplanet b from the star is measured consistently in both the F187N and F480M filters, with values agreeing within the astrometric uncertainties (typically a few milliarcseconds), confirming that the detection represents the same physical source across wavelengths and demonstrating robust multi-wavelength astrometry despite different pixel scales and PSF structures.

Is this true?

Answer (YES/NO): YES